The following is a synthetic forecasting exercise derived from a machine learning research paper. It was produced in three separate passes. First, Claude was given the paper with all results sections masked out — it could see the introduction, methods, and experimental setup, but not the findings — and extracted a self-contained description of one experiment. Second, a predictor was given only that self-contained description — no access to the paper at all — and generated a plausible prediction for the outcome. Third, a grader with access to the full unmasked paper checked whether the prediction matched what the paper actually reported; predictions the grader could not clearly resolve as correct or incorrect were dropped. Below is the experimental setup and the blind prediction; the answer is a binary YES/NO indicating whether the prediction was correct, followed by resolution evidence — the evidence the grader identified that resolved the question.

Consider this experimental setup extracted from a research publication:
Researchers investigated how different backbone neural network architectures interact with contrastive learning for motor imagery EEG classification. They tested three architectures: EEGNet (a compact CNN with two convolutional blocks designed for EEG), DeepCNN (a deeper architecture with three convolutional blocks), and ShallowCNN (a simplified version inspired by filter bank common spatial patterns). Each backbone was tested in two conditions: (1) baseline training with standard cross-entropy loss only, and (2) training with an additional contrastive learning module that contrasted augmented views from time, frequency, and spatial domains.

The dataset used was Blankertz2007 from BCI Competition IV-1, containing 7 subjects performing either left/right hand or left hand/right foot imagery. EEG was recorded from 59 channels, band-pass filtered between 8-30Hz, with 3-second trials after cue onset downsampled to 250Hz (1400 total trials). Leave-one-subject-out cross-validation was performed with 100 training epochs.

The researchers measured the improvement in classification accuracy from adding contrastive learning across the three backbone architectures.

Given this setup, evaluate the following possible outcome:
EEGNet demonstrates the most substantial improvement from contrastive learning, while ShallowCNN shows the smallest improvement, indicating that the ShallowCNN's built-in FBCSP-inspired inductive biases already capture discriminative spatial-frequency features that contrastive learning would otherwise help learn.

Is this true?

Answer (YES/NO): NO